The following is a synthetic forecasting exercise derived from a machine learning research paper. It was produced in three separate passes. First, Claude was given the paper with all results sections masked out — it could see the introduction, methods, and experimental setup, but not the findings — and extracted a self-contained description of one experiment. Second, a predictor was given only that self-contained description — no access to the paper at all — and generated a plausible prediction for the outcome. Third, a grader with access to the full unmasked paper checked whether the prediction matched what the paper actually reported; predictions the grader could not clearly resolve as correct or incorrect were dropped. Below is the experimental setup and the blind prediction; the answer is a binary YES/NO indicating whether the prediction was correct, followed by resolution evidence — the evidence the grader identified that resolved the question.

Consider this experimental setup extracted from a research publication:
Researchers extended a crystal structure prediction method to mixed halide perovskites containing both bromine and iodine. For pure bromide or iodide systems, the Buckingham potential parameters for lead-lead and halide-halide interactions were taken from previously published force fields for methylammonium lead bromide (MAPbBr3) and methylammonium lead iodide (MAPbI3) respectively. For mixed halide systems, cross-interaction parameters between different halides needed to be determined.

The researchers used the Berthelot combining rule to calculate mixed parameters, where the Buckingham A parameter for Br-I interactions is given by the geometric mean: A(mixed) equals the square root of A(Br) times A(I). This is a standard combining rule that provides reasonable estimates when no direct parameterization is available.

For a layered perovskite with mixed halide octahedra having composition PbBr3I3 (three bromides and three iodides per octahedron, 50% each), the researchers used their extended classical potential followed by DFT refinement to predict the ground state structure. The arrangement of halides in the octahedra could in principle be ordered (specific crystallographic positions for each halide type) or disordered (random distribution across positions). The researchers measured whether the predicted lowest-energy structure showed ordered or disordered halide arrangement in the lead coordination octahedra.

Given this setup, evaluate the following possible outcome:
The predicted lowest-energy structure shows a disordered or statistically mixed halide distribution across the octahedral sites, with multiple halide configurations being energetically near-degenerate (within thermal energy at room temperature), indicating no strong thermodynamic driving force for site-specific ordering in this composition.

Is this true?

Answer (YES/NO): NO